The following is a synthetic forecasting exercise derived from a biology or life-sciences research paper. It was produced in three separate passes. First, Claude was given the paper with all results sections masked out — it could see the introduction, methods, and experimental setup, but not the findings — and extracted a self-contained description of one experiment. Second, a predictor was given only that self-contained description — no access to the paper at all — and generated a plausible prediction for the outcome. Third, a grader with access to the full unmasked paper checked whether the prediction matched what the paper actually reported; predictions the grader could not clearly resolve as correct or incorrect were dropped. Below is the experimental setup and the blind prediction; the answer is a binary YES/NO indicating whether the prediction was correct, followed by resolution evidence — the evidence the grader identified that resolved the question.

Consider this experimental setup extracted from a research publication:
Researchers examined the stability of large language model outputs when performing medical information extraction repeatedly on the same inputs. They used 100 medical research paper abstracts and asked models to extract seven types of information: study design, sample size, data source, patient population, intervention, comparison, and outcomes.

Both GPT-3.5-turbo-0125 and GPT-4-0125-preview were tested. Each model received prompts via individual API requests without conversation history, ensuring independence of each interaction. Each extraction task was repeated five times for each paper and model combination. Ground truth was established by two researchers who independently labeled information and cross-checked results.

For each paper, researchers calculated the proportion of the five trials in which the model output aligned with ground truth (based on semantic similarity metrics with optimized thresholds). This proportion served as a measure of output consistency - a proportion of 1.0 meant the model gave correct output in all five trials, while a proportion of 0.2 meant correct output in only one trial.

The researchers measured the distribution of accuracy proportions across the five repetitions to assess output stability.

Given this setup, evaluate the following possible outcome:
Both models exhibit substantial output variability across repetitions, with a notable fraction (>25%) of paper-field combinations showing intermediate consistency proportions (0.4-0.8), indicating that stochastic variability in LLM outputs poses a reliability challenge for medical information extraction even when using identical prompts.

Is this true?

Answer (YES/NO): NO